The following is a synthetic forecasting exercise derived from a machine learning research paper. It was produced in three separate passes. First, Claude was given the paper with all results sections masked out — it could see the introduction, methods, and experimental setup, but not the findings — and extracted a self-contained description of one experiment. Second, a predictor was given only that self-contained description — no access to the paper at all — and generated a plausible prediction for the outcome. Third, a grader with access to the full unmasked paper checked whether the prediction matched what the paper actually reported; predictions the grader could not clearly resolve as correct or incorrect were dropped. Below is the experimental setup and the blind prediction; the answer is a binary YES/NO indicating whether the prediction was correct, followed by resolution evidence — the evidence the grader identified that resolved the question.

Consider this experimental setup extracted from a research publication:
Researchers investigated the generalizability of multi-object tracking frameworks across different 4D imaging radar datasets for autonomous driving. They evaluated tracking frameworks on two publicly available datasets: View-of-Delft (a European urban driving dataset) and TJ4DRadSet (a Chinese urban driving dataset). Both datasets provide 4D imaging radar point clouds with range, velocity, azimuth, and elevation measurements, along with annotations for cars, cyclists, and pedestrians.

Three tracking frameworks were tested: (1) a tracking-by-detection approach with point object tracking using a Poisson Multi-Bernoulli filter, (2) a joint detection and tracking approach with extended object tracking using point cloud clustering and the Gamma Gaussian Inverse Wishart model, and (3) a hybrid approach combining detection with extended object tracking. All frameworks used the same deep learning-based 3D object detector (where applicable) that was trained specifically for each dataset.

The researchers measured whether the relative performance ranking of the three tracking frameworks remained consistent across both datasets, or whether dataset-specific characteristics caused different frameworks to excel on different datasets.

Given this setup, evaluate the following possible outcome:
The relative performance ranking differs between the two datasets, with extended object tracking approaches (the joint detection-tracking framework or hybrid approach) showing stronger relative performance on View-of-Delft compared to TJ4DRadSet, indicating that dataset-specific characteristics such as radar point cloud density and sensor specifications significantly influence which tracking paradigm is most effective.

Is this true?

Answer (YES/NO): NO